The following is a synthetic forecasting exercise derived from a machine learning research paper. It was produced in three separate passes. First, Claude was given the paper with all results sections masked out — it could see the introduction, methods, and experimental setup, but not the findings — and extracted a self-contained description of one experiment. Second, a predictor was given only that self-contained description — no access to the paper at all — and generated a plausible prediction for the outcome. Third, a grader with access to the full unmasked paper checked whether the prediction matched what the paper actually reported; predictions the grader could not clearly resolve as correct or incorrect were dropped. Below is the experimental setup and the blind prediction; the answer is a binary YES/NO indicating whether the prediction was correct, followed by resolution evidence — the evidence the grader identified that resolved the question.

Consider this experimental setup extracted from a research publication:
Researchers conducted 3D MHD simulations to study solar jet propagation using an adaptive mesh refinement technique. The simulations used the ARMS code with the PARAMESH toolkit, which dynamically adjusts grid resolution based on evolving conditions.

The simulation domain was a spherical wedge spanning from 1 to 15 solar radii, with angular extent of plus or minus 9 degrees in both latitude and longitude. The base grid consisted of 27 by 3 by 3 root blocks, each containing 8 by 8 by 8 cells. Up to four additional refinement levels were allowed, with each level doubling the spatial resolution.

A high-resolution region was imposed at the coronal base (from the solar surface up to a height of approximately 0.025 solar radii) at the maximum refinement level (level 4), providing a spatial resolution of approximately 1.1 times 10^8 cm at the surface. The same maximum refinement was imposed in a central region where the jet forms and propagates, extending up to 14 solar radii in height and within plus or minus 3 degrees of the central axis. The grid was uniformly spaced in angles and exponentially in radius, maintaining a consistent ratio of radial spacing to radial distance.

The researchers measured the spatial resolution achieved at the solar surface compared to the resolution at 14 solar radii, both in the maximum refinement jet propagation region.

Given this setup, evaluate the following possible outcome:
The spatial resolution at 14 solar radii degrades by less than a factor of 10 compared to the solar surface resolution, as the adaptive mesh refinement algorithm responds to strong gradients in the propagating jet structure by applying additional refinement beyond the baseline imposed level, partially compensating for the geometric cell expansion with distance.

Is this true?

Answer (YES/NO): NO